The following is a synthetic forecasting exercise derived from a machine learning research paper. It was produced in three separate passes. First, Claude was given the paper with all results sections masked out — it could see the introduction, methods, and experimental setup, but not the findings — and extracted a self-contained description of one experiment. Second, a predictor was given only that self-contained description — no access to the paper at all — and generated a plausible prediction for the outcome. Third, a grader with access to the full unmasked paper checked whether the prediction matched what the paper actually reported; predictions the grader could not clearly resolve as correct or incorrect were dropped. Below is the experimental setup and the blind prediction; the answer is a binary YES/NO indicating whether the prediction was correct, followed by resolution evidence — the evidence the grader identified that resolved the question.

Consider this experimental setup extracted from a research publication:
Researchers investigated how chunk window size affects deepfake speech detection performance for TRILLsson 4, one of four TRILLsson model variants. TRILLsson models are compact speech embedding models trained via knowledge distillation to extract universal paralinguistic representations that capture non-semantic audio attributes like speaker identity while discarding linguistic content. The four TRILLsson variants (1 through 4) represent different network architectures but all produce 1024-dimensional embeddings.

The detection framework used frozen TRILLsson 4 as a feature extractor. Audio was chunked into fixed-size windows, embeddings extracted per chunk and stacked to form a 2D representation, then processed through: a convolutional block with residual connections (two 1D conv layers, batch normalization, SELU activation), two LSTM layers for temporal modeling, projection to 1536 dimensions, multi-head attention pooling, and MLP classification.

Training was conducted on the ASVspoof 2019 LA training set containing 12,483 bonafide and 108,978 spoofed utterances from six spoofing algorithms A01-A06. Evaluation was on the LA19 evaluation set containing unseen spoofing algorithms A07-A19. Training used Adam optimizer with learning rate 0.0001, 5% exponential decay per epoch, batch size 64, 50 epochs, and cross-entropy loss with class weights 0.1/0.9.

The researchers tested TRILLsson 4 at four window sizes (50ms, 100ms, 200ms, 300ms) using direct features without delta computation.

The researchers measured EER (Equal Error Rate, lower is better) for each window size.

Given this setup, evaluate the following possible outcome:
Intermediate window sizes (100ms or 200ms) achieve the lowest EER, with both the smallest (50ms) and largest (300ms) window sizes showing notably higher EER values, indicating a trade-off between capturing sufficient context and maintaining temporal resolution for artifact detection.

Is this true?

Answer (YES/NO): NO